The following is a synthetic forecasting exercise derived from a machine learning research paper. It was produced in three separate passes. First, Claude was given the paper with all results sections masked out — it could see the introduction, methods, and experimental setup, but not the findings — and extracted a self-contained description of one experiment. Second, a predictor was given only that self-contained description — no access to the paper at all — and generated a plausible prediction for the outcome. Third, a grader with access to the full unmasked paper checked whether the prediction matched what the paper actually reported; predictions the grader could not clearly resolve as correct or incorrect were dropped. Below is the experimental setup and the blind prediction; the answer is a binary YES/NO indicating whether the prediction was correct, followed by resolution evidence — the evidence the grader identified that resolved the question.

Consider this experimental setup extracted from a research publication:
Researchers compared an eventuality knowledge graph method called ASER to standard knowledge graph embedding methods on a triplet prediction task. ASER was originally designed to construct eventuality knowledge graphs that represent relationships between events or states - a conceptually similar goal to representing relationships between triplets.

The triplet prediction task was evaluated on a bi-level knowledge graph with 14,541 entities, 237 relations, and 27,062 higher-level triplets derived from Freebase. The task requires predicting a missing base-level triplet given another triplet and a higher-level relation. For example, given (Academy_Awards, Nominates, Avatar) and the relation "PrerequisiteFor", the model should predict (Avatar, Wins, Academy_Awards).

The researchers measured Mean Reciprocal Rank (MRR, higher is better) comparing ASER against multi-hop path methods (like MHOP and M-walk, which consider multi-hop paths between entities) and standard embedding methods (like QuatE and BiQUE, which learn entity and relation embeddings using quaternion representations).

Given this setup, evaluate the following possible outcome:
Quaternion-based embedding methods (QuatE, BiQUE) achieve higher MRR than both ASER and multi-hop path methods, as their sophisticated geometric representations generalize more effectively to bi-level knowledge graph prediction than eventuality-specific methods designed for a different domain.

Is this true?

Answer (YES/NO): NO